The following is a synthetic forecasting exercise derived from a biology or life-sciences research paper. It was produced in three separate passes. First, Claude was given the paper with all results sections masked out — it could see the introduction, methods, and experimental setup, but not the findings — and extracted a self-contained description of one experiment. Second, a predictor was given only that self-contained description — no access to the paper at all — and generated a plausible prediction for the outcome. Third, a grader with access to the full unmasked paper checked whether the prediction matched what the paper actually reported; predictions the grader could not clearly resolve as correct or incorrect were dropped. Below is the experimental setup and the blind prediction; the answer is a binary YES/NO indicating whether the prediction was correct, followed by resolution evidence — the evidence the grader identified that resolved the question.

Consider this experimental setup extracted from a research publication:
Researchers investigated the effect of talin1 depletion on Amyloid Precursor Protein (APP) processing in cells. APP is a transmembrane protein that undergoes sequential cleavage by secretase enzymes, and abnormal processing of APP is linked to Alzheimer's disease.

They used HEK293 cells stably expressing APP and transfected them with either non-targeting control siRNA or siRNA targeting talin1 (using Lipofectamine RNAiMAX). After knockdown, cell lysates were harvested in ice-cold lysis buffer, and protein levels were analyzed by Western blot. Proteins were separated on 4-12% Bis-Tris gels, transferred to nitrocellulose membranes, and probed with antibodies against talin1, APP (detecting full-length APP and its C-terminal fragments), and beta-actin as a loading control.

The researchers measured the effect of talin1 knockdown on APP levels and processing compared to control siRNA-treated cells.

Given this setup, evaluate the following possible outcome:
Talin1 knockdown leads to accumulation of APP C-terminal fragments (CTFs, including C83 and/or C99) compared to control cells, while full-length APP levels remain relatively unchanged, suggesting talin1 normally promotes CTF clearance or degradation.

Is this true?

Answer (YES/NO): NO